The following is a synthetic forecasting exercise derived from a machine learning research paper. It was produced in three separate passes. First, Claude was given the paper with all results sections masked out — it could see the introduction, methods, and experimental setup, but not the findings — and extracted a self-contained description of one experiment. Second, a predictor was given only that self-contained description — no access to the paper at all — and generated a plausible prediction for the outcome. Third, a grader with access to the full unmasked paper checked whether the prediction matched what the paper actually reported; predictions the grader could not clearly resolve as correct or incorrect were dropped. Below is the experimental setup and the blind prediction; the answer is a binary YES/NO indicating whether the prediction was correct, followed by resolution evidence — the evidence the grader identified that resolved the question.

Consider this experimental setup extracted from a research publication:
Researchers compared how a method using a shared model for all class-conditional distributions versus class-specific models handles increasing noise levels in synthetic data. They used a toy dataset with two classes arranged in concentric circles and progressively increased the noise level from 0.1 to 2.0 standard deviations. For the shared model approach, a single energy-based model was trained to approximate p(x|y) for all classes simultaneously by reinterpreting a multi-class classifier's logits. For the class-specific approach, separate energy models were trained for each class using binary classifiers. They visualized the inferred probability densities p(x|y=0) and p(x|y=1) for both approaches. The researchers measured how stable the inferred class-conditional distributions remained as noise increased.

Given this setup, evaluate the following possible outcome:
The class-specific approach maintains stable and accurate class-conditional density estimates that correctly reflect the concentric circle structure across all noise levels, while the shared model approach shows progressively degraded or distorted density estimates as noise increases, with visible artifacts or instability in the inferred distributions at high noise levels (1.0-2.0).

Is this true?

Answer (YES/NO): YES